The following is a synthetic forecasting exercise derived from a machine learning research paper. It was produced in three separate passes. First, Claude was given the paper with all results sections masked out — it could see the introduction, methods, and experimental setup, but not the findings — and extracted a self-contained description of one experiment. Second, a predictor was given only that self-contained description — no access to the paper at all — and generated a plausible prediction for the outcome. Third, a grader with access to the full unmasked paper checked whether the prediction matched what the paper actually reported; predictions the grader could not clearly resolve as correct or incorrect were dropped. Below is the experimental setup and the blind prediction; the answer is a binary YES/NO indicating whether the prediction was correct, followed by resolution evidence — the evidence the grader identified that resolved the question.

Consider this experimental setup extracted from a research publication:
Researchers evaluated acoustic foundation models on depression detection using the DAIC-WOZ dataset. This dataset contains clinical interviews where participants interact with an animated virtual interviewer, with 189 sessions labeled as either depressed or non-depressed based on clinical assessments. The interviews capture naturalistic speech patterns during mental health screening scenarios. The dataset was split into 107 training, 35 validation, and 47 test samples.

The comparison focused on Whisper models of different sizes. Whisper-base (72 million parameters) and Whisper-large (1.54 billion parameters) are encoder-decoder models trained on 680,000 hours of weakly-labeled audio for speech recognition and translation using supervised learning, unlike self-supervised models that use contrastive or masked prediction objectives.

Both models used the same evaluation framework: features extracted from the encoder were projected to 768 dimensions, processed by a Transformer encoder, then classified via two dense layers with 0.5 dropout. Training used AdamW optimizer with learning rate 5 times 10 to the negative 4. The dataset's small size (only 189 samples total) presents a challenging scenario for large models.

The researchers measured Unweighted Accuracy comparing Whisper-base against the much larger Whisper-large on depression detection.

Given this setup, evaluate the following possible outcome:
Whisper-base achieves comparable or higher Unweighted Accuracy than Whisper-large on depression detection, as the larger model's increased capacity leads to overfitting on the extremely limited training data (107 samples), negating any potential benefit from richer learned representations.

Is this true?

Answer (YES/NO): YES